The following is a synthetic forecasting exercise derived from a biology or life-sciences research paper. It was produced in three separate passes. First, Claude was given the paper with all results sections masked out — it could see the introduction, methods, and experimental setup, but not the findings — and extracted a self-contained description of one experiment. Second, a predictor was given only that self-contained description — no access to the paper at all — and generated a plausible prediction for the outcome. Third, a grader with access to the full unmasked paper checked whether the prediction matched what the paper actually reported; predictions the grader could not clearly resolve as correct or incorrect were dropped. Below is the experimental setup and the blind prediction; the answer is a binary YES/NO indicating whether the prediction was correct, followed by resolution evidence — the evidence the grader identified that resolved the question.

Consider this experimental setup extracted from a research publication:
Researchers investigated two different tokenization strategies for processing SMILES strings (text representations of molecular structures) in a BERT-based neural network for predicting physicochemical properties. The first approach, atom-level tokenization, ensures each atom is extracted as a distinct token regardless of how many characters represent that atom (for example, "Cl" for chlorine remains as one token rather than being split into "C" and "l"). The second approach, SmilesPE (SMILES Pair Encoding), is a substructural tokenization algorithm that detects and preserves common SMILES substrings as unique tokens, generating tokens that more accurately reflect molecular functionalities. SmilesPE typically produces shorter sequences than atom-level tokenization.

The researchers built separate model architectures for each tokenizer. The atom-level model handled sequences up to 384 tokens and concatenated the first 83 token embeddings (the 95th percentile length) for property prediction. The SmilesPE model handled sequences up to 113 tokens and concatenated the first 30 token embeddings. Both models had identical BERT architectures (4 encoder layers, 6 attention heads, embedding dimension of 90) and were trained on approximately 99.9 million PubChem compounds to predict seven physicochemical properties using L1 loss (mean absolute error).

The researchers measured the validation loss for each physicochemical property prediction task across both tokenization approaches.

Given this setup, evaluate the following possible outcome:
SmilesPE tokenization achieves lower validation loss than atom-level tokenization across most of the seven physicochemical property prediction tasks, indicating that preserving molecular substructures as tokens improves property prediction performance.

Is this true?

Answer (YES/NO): YES